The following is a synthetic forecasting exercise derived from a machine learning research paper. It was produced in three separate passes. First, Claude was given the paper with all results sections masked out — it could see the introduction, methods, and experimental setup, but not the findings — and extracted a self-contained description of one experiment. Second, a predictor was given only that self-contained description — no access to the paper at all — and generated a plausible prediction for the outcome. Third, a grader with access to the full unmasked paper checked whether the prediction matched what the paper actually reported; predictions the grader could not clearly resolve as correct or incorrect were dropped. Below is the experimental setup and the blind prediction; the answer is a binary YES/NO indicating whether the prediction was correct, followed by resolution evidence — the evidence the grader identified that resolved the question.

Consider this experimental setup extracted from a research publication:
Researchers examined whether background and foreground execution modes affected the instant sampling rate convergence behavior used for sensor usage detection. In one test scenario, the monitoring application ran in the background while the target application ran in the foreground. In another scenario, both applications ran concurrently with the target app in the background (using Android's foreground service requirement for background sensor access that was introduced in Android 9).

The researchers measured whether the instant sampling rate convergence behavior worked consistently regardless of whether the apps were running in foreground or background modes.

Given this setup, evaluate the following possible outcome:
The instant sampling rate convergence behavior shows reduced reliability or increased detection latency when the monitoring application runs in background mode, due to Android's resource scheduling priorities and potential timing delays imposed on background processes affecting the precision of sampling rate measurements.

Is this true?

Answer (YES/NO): NO